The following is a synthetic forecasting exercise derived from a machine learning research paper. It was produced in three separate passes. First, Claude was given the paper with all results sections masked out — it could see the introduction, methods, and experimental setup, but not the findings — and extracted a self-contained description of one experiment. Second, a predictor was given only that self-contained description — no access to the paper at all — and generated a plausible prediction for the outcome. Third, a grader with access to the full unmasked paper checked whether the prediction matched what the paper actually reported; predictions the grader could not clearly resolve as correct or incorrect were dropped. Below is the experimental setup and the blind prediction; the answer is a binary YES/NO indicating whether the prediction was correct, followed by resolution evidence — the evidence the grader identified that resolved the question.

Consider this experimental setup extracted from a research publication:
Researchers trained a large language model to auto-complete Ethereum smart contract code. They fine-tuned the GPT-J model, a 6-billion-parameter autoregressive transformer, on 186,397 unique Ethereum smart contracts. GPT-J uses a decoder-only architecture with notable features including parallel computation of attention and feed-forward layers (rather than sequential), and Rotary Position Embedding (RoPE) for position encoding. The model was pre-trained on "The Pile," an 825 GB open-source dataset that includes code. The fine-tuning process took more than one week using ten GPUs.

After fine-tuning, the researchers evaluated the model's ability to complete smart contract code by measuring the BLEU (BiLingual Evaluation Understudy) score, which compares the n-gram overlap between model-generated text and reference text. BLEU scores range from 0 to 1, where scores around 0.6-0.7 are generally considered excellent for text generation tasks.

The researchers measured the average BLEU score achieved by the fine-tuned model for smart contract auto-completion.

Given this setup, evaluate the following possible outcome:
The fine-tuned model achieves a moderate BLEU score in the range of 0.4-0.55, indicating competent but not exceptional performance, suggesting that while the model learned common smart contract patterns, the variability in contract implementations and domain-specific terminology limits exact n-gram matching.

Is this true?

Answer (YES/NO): NO